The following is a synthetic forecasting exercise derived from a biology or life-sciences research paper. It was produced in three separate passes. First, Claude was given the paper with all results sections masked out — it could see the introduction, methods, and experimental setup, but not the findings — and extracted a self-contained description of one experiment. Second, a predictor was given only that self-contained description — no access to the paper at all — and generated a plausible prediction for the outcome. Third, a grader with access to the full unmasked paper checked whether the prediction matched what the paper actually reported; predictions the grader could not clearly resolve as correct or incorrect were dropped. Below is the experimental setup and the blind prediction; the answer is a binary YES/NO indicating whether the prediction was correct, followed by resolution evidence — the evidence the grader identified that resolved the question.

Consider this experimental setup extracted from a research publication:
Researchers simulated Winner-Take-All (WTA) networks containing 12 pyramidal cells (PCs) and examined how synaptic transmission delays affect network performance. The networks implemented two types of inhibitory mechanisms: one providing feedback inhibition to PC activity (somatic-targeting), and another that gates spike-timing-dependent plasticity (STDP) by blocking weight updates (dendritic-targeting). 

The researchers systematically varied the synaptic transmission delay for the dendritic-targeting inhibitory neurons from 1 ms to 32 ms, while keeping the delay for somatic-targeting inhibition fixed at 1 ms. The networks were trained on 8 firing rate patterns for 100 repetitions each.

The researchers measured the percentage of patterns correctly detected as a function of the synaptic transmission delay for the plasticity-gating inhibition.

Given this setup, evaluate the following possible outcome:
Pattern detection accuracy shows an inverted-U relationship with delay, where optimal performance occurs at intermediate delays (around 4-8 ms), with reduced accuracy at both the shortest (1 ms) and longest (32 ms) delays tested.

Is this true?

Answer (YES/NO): NO